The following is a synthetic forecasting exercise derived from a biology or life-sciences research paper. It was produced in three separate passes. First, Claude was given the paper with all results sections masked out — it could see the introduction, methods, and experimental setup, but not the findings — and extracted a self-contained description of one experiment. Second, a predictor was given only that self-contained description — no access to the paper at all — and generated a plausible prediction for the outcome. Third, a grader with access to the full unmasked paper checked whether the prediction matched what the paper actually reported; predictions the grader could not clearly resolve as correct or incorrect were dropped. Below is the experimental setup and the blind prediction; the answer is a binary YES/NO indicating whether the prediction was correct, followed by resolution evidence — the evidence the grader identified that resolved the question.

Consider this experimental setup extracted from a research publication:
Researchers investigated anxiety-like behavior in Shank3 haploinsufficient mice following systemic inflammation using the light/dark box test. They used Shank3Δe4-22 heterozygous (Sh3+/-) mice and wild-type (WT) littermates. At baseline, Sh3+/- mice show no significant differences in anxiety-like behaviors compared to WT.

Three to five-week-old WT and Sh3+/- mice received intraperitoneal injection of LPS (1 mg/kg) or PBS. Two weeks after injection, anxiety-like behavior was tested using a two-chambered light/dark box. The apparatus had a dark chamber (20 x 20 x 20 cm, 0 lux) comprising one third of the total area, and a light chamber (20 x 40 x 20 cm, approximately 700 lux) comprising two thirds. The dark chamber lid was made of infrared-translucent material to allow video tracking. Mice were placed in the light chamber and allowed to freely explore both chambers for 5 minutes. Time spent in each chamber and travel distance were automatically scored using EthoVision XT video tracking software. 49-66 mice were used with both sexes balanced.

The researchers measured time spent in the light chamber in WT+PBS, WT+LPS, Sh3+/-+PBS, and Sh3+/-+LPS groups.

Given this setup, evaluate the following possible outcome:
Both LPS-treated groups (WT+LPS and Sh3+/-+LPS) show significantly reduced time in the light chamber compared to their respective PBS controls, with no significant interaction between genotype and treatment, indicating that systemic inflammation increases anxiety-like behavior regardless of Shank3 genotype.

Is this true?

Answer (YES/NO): NO